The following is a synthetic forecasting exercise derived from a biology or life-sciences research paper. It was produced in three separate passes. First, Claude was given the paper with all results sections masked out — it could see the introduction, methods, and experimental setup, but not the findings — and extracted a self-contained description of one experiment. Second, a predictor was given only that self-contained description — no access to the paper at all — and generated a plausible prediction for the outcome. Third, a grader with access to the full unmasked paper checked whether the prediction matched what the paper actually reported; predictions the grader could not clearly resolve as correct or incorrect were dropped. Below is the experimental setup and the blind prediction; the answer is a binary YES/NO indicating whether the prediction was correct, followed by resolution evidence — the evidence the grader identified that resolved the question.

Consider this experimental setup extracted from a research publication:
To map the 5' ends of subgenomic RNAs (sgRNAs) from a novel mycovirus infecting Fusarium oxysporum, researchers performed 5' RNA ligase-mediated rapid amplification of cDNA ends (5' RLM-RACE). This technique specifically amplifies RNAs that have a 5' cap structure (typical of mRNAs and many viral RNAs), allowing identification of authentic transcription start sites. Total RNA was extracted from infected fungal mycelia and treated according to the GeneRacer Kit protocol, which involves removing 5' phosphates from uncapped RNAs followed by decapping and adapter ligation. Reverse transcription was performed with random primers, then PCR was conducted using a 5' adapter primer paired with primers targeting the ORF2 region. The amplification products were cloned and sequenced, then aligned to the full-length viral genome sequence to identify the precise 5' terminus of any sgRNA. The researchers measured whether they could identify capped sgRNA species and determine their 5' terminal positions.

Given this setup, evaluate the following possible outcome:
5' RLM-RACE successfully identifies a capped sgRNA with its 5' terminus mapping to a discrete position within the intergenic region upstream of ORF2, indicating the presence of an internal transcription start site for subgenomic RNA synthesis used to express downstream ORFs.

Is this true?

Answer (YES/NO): YES